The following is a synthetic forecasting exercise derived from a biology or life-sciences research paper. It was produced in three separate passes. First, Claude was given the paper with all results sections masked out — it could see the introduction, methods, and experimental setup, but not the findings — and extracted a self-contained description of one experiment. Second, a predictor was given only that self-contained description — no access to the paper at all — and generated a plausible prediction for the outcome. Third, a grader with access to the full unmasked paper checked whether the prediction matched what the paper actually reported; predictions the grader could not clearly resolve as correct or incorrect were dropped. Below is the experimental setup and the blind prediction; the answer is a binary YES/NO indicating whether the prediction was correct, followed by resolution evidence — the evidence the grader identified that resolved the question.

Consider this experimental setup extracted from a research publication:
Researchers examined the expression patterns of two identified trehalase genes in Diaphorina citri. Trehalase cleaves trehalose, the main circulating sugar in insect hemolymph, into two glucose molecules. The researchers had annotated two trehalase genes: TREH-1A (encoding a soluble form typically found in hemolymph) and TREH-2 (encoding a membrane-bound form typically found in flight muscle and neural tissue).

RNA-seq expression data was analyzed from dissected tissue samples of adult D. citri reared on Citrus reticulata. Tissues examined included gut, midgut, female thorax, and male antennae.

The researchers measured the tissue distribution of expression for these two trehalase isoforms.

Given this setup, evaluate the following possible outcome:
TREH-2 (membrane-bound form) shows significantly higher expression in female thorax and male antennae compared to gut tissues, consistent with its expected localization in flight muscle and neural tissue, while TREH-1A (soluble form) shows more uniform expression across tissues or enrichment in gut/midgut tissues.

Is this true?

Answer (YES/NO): NO